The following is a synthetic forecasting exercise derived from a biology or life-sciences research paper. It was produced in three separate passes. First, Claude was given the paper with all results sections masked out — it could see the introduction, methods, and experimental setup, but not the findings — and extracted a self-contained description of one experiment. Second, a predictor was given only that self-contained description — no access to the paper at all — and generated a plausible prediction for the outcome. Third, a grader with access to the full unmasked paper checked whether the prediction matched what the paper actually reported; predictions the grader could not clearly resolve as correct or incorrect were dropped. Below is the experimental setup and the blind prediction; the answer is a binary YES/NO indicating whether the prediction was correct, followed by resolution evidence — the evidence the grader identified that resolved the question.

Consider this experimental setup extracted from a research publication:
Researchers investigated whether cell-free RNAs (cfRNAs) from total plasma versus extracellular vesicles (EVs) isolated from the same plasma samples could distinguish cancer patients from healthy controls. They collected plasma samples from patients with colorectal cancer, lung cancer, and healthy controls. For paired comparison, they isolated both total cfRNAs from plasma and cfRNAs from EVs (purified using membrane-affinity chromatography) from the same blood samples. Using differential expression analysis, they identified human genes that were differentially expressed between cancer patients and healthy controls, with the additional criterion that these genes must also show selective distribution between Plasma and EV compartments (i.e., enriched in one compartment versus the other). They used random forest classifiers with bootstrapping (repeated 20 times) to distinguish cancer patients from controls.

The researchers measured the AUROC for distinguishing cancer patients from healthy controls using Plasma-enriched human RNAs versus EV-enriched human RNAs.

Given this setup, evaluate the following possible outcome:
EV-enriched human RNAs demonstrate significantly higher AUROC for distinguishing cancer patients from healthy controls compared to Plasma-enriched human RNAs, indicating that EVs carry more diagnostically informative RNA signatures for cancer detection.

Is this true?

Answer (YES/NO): NO